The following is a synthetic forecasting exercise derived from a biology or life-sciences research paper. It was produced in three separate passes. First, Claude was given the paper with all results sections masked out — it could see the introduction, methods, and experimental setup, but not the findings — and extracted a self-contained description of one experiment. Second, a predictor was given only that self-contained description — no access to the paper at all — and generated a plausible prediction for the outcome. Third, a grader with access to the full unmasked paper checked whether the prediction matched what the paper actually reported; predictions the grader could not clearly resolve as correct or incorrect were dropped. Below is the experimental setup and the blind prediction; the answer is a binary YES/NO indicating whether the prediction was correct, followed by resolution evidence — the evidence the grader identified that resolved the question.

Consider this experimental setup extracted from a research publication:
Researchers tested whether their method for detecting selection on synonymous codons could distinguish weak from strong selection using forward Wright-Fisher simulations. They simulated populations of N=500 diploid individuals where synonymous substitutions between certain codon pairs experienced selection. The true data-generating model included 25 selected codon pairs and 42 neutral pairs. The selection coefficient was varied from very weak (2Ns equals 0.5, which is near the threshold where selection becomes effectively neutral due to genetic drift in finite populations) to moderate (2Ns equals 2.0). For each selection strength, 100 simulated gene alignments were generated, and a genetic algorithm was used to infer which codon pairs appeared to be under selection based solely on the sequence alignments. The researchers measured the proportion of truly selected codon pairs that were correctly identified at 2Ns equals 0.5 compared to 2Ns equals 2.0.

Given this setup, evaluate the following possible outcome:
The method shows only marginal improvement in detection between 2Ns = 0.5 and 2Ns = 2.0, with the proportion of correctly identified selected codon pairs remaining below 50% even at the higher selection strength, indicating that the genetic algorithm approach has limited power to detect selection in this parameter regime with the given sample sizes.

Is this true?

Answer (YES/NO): NO